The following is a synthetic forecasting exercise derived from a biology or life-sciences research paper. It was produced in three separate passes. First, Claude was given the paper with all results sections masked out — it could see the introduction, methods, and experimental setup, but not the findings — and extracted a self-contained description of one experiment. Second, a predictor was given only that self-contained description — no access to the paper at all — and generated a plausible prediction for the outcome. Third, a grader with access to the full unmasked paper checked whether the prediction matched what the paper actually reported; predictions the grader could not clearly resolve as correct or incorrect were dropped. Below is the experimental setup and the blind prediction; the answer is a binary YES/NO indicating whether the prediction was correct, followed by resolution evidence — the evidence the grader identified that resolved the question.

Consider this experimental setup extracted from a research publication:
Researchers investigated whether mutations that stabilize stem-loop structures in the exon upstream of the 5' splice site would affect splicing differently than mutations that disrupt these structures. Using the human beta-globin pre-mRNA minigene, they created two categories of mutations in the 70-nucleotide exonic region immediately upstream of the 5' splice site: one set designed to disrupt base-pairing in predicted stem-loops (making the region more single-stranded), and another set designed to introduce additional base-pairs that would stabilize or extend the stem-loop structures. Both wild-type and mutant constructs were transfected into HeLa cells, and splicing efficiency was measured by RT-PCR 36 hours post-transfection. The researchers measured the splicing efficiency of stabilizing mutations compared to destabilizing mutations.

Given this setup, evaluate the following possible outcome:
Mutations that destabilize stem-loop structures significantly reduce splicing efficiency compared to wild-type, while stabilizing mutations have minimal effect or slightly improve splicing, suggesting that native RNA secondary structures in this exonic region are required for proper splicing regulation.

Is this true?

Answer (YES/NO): NO